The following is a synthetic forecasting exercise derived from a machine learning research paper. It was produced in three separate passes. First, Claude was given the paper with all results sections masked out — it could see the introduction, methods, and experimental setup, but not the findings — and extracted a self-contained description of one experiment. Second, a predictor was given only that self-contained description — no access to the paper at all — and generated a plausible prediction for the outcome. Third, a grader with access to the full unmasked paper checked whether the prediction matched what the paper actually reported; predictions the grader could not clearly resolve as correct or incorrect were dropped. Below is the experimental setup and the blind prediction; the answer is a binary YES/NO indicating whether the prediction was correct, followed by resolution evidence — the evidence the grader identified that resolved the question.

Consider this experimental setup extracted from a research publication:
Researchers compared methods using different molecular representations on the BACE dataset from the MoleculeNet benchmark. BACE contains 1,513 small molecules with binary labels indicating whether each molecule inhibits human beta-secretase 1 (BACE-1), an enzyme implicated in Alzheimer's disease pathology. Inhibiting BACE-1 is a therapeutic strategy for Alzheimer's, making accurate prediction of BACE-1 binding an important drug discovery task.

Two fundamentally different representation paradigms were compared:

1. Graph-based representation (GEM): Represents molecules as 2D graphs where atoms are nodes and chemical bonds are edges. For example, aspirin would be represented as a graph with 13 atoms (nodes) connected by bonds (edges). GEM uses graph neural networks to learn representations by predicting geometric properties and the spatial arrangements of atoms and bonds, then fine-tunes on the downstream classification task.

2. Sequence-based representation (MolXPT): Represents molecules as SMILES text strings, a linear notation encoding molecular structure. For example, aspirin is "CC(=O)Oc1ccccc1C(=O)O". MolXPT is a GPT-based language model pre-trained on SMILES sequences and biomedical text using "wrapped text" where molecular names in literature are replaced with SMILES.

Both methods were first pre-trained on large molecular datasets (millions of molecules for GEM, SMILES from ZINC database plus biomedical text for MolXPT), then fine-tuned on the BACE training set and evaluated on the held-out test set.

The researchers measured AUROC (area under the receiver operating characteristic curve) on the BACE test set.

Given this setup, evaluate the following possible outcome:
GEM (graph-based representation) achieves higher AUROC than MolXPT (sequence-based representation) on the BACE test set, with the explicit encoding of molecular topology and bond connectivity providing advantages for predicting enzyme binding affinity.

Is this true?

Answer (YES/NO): NO